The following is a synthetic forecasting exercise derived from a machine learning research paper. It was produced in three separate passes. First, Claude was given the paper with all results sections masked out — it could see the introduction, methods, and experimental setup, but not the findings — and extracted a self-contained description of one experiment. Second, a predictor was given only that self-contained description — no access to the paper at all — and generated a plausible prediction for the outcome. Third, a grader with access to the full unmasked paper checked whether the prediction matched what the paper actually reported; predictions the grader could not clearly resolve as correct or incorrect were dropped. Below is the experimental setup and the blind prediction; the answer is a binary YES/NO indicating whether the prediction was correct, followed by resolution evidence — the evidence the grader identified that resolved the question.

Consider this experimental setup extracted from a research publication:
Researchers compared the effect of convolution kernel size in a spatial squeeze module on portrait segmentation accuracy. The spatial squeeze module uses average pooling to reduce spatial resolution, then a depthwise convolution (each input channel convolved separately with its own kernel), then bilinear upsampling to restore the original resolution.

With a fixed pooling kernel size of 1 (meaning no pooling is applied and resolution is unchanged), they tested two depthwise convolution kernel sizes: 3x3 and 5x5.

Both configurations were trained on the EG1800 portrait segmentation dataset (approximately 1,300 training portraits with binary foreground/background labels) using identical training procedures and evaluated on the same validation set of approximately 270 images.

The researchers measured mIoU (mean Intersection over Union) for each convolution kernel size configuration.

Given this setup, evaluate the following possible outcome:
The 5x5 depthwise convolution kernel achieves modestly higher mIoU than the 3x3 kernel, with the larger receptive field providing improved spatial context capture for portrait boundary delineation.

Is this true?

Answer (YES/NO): YES